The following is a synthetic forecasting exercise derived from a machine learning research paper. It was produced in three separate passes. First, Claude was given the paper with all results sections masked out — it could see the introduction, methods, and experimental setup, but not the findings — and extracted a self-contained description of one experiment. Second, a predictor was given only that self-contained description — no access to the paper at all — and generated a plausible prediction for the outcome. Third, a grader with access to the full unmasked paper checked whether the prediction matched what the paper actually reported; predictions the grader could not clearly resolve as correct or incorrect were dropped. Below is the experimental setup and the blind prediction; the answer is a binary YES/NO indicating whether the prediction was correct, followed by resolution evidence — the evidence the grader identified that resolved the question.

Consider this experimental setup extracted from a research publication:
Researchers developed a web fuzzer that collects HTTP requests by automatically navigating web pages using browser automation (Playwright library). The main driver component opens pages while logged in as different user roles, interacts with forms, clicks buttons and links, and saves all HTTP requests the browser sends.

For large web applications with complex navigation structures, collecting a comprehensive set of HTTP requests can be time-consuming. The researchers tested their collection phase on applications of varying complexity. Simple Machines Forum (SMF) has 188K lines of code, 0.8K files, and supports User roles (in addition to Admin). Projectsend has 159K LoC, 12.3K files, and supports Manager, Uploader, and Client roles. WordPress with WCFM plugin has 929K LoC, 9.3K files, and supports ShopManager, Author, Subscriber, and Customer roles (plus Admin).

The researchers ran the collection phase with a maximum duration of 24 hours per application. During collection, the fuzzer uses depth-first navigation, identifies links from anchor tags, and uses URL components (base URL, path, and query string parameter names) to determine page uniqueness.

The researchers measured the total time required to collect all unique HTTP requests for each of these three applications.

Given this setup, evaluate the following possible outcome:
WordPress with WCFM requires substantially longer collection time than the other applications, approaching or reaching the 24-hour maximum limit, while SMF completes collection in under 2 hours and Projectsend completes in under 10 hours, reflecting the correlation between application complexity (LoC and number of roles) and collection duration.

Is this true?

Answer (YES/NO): NO